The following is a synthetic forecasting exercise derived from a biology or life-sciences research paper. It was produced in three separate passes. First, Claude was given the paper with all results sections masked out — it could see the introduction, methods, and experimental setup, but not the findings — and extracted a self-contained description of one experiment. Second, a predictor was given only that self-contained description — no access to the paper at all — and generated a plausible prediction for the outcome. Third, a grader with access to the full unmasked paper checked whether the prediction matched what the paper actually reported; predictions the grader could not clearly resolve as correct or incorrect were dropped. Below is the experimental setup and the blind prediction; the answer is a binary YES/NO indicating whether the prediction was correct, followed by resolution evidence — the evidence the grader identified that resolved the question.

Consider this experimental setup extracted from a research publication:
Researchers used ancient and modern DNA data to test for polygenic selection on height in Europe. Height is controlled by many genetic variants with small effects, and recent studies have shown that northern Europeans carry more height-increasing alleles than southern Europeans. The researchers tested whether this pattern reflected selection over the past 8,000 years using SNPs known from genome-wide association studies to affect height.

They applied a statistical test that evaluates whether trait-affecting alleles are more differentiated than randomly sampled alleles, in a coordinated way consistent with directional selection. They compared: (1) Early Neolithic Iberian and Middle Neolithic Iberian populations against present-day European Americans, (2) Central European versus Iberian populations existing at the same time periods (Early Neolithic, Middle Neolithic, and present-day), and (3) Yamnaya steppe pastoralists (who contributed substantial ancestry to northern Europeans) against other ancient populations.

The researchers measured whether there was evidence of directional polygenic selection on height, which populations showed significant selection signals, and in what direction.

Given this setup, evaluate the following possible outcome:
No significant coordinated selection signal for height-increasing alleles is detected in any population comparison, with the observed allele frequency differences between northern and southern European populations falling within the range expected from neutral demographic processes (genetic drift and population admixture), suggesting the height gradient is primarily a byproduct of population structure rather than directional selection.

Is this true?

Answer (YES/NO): NO